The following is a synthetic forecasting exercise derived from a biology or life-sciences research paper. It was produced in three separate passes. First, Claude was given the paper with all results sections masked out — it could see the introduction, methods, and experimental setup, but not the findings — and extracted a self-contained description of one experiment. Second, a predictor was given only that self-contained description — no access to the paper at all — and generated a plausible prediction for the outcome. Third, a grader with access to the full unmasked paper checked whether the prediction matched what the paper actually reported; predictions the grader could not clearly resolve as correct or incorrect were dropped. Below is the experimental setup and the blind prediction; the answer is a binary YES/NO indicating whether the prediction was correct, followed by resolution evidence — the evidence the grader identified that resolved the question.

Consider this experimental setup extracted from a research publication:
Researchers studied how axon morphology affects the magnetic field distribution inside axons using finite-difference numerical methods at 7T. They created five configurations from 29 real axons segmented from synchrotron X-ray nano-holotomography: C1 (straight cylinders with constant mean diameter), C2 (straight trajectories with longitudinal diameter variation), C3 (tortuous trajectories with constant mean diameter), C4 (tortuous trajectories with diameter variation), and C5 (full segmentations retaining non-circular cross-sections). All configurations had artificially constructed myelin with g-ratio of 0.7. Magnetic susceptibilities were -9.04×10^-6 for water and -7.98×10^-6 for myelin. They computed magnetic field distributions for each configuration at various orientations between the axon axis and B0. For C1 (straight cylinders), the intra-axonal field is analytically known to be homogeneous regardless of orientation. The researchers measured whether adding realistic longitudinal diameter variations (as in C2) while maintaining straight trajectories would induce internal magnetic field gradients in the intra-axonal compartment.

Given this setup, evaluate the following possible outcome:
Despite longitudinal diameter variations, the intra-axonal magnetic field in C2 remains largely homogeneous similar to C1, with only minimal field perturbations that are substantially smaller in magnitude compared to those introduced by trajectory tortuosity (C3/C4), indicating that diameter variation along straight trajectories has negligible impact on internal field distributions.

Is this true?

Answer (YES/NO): NO